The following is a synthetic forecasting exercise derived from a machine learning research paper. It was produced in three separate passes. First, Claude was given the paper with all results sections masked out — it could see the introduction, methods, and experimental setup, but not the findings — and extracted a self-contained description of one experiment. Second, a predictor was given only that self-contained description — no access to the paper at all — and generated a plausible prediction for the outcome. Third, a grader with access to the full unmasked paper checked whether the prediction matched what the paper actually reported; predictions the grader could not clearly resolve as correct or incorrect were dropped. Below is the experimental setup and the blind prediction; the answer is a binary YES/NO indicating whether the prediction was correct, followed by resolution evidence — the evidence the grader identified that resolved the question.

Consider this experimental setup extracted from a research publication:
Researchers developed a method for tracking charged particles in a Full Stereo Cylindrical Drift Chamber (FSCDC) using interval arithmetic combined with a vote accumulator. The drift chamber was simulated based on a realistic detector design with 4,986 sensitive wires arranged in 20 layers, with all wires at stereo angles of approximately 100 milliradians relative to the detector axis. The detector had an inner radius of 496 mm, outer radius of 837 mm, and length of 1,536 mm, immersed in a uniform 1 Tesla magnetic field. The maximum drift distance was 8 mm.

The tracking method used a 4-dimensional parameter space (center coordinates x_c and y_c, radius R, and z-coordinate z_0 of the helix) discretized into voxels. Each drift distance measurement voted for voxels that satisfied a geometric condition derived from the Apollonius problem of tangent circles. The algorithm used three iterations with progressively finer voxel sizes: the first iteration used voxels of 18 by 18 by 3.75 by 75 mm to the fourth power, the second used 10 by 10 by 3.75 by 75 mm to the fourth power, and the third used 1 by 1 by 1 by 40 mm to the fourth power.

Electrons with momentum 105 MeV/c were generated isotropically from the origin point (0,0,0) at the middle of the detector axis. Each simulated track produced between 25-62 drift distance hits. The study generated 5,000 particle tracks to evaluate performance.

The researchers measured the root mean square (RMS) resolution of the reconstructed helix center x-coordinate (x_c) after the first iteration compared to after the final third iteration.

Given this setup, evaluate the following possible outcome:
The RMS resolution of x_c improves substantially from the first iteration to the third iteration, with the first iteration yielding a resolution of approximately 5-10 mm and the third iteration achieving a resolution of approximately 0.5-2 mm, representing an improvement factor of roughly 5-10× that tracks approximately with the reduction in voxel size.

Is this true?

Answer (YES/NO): NO